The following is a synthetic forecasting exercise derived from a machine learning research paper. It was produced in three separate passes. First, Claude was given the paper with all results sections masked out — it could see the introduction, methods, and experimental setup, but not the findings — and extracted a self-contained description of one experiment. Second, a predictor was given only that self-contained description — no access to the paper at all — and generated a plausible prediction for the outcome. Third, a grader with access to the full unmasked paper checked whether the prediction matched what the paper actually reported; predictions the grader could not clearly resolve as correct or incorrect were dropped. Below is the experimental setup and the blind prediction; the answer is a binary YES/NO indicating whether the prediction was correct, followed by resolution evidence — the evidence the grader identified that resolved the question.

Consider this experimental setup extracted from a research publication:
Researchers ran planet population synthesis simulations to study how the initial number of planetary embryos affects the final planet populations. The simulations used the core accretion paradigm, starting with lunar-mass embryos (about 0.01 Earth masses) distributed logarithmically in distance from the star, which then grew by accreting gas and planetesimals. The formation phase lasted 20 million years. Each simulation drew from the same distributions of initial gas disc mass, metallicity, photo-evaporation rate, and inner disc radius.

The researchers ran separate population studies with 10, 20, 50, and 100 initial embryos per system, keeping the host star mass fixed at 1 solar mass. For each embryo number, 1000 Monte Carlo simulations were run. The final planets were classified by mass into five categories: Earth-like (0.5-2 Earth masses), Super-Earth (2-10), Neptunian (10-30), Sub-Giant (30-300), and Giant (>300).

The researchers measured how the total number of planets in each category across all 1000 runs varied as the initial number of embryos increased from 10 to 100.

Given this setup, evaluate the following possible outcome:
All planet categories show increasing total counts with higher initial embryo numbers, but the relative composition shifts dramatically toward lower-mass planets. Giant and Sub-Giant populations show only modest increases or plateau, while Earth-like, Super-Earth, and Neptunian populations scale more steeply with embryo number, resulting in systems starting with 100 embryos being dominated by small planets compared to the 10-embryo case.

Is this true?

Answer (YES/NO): NO